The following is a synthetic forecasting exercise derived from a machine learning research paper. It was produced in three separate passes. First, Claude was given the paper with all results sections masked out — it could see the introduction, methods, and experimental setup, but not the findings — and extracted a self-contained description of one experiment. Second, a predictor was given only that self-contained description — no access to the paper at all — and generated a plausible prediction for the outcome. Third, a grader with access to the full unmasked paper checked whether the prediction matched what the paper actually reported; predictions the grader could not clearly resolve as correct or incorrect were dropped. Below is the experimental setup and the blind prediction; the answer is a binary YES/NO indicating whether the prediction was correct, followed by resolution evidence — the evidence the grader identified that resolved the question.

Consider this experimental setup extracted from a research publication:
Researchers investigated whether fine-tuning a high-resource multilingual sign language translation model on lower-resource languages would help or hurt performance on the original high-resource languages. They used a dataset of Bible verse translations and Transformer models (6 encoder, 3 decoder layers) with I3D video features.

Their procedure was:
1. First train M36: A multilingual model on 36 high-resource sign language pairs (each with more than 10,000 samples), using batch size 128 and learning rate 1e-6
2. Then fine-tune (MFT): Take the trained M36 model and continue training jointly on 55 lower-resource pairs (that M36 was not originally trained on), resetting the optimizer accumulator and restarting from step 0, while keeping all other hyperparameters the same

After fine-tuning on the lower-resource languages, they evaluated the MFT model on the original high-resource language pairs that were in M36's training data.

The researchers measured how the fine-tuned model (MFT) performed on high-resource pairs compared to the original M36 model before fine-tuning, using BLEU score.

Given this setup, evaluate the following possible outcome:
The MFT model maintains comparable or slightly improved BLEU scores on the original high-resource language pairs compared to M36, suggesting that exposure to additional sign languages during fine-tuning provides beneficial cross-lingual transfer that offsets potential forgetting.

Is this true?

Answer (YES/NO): NO